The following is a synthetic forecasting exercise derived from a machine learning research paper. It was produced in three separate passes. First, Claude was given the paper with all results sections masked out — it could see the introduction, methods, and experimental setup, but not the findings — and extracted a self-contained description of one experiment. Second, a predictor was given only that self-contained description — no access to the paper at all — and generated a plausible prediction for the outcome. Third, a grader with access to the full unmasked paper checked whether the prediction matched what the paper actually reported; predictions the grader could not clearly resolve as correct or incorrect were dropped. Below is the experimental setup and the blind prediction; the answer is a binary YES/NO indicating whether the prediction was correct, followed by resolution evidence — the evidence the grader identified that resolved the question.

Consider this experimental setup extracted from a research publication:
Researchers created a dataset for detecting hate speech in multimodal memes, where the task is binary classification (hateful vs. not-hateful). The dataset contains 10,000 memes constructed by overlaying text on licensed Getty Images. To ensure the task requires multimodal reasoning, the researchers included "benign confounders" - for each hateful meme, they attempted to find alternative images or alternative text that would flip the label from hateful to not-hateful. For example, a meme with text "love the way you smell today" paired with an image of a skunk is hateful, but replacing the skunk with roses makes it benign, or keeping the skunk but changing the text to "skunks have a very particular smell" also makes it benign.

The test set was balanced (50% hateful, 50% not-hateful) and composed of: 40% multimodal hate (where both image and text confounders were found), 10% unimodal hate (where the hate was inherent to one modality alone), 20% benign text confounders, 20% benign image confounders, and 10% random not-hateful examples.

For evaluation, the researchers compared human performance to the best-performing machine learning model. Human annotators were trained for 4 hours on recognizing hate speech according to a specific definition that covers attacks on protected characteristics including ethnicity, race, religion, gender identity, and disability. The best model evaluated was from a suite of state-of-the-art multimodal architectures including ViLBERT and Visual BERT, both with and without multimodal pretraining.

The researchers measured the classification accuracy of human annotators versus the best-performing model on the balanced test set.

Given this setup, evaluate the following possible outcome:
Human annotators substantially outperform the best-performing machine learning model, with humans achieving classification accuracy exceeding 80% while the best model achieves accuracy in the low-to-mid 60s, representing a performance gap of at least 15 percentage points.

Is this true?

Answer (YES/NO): NO